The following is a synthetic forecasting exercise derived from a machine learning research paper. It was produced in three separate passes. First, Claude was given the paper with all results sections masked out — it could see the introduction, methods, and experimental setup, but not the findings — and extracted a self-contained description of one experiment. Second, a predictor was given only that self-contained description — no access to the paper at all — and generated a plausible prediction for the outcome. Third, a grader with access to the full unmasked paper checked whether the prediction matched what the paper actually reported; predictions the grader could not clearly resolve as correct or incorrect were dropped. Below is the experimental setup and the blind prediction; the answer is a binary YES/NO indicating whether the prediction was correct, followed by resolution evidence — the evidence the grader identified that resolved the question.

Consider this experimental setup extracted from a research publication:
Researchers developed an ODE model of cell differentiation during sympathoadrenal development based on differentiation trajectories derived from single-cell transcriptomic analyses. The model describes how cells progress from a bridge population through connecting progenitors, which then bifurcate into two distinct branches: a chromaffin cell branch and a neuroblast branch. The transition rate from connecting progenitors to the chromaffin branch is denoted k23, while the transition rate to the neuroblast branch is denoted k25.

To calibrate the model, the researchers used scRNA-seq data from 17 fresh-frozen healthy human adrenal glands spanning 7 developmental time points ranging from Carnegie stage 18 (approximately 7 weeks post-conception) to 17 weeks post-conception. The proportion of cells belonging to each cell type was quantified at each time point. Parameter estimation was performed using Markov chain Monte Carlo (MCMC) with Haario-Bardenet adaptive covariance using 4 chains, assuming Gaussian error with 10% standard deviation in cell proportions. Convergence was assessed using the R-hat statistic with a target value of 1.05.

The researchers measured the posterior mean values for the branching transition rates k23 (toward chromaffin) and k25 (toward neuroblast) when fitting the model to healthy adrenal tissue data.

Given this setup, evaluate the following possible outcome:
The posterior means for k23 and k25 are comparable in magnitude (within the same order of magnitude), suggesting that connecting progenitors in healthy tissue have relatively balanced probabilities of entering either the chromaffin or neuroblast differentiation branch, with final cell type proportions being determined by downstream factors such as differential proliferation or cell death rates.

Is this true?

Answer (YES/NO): YES